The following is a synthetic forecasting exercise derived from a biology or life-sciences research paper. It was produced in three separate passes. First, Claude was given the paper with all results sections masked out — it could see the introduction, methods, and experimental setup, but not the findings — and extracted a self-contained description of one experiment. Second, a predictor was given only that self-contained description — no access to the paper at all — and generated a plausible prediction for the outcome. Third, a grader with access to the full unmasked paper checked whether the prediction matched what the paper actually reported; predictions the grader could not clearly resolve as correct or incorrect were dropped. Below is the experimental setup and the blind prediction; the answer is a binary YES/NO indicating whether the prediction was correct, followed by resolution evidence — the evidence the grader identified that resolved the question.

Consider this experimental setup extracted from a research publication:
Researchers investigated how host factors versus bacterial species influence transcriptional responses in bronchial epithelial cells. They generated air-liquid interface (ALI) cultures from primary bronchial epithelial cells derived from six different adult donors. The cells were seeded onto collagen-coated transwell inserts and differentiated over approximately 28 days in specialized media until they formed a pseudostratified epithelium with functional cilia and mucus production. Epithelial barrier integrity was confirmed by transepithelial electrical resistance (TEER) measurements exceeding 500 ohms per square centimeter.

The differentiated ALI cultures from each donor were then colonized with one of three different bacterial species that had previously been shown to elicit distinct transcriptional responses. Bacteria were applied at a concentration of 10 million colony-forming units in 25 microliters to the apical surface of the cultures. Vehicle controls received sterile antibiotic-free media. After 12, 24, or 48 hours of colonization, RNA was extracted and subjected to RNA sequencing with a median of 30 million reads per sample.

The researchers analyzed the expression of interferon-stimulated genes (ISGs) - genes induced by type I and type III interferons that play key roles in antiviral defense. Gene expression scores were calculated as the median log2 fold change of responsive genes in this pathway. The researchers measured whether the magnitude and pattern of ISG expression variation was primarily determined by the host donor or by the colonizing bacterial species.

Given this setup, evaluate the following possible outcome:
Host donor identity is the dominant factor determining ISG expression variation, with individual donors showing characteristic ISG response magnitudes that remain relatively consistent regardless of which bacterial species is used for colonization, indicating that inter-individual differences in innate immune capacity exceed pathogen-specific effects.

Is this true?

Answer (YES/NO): NO